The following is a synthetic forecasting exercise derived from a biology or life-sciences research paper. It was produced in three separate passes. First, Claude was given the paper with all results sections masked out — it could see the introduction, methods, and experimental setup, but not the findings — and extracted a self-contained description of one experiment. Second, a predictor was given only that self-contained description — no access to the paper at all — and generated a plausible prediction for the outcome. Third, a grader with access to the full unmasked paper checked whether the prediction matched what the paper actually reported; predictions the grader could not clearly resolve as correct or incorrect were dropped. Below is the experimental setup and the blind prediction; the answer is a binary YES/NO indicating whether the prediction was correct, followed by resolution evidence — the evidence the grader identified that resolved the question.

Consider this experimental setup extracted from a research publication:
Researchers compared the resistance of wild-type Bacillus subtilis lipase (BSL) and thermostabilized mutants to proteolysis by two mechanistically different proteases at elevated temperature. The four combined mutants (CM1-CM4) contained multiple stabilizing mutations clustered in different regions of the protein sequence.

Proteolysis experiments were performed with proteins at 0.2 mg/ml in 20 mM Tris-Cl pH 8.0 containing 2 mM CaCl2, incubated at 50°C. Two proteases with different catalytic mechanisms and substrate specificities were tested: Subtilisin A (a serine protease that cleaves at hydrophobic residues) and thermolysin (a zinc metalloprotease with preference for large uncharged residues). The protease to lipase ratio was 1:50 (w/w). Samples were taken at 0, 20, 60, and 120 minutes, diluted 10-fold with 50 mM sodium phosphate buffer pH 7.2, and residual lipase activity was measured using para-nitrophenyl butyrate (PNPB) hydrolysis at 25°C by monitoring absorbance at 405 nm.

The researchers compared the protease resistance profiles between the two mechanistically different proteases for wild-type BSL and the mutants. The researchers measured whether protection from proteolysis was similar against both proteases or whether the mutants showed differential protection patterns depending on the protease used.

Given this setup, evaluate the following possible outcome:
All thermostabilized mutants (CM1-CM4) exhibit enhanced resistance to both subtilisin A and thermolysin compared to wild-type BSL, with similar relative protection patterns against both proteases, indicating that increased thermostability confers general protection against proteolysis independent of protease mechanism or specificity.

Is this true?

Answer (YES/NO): YES